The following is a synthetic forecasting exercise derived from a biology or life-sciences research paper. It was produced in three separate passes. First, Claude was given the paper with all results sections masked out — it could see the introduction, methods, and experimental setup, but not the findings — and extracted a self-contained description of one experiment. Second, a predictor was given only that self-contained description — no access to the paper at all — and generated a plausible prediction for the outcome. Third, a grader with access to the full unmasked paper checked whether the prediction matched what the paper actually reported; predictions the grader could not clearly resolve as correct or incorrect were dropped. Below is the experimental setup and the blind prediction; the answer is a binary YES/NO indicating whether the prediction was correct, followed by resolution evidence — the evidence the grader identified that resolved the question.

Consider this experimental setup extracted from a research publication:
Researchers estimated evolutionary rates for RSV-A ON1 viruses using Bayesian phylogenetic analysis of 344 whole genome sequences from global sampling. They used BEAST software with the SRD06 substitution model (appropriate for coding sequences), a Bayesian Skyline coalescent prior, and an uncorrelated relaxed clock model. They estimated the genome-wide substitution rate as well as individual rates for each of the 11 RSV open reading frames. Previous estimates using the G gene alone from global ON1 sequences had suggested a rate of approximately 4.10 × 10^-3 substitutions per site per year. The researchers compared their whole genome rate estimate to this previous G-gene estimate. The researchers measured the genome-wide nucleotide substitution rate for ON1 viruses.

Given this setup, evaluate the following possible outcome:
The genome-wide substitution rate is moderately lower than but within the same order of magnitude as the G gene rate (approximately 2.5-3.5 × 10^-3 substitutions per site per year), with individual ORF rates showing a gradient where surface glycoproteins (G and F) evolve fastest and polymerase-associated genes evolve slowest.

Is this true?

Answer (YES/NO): NO